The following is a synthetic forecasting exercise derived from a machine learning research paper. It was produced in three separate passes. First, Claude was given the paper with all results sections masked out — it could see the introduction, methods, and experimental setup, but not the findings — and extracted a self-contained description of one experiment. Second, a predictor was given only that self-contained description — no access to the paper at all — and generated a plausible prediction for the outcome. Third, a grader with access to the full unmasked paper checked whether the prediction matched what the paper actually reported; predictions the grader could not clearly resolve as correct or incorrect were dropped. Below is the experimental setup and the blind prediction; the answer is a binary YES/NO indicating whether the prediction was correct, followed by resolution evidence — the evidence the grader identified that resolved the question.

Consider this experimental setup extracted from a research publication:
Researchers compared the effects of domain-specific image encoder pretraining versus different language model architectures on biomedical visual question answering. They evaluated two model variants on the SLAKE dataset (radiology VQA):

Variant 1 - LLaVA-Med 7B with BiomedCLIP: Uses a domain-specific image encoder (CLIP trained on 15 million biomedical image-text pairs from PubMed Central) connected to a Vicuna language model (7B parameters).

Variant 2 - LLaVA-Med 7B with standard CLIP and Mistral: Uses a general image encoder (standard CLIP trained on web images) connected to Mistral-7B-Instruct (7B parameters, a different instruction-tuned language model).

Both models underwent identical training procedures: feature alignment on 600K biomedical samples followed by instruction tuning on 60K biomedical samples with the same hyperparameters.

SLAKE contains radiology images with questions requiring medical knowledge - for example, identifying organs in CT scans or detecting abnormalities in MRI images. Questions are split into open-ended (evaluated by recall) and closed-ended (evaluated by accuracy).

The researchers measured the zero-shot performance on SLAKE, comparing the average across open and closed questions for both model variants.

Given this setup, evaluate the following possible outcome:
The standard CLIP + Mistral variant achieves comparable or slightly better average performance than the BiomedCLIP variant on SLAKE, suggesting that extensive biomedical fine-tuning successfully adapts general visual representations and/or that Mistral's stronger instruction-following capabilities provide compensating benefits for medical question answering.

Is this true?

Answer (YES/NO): YES